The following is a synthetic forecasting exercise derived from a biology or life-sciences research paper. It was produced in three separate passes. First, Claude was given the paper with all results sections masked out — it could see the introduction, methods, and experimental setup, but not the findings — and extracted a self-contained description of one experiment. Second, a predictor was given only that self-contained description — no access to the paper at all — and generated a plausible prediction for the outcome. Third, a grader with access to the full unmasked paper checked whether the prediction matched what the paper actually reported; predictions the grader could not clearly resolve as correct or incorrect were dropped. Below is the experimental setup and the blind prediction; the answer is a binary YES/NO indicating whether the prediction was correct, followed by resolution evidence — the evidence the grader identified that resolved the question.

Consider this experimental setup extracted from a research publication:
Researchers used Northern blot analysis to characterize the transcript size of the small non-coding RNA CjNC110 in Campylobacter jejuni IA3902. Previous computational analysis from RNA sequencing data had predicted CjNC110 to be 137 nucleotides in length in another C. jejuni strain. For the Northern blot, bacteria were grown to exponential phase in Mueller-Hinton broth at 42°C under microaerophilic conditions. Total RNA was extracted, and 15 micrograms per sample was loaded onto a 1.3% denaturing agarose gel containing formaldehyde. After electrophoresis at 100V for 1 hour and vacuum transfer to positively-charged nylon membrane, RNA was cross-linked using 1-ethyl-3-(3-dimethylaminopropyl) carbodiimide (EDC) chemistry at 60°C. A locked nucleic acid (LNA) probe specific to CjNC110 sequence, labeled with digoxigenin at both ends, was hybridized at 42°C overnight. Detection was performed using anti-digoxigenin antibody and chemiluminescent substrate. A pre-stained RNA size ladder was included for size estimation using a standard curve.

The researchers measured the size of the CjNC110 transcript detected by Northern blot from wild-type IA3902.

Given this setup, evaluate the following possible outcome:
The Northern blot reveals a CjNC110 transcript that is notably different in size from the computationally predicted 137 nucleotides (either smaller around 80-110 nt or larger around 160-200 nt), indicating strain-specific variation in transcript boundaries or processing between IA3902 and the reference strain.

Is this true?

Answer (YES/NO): NO